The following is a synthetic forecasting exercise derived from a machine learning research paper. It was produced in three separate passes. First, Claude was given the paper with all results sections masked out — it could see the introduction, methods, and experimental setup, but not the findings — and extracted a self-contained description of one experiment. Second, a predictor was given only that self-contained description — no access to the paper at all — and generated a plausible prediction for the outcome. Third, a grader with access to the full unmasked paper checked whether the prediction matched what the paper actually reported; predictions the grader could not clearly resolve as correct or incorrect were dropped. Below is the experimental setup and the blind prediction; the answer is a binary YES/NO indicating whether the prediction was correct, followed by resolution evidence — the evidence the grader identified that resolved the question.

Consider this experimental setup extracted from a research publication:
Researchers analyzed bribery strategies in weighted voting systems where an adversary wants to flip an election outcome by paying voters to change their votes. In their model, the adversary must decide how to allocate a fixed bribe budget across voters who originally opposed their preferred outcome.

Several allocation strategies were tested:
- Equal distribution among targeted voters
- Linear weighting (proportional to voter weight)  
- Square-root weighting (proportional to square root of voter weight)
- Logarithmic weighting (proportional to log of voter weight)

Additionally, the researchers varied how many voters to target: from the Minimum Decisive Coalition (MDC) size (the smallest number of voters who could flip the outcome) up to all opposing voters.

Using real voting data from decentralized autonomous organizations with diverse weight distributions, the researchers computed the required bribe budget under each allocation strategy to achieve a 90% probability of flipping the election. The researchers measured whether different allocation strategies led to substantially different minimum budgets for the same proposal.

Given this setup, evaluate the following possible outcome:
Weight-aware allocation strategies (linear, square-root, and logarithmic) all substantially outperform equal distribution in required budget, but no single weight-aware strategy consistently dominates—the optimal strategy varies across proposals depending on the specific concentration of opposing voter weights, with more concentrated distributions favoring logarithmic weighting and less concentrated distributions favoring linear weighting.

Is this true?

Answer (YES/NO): NO